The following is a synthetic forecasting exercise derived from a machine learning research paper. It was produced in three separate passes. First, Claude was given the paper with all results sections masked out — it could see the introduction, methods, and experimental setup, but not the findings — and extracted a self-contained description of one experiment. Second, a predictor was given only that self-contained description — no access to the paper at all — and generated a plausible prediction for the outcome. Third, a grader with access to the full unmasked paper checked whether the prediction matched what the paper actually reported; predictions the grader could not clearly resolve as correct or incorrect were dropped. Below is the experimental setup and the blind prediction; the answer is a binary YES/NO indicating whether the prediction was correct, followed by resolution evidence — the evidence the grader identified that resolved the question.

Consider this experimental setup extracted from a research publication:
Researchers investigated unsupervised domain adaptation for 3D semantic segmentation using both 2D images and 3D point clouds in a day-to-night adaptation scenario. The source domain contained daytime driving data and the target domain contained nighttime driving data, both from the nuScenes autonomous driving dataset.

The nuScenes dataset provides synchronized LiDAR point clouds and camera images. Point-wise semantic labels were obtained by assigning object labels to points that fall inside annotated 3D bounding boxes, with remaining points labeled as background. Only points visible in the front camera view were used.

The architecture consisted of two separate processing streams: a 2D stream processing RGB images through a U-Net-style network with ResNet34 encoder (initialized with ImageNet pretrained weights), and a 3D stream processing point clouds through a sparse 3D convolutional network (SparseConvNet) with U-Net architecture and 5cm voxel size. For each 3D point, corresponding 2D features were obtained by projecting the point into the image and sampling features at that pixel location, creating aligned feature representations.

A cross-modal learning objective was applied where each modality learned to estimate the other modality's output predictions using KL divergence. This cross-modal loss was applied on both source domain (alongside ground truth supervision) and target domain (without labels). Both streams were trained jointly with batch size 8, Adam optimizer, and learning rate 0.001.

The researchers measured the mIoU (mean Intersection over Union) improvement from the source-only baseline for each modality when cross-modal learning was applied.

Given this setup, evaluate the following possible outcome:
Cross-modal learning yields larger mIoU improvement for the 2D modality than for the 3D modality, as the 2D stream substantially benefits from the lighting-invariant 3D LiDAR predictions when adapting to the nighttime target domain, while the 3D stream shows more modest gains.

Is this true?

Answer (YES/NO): YES